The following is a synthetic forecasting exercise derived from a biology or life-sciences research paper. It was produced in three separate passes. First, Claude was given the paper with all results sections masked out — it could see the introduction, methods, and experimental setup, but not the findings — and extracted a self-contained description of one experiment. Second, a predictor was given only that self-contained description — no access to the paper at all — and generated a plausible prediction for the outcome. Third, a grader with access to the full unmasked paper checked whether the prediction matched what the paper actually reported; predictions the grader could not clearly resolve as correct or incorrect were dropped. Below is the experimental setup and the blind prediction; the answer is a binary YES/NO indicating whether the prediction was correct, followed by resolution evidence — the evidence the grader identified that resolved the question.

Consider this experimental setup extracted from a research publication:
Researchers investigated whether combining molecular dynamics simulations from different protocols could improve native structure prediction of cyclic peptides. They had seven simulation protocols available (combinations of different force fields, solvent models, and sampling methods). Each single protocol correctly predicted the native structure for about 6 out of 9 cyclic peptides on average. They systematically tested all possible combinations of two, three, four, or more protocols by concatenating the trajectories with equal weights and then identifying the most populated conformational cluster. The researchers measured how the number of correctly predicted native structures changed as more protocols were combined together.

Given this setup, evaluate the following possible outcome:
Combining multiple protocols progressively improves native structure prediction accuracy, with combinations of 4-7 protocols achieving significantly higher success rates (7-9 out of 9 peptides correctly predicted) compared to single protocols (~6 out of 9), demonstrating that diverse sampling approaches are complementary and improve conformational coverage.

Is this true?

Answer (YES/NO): YES